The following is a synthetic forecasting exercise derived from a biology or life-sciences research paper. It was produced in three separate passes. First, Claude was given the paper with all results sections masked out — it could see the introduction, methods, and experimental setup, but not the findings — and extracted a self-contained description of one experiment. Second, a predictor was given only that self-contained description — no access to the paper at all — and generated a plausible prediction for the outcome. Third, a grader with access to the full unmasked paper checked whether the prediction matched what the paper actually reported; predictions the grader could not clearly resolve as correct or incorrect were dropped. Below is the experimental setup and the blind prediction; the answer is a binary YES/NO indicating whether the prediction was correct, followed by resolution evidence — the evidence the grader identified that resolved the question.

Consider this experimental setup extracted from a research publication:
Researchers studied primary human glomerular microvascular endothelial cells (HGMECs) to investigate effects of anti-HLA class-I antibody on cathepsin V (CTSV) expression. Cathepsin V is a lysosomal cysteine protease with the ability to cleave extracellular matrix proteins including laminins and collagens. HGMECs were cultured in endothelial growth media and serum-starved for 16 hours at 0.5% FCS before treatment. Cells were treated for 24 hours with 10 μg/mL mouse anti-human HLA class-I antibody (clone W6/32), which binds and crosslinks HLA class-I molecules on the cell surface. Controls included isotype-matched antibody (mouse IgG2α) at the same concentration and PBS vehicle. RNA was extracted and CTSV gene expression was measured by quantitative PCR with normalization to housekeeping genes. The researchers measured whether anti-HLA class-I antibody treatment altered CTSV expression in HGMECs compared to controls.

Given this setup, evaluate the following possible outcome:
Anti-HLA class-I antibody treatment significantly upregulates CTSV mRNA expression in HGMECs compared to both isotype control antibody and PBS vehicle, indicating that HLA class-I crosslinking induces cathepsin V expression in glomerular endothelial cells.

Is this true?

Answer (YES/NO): YES